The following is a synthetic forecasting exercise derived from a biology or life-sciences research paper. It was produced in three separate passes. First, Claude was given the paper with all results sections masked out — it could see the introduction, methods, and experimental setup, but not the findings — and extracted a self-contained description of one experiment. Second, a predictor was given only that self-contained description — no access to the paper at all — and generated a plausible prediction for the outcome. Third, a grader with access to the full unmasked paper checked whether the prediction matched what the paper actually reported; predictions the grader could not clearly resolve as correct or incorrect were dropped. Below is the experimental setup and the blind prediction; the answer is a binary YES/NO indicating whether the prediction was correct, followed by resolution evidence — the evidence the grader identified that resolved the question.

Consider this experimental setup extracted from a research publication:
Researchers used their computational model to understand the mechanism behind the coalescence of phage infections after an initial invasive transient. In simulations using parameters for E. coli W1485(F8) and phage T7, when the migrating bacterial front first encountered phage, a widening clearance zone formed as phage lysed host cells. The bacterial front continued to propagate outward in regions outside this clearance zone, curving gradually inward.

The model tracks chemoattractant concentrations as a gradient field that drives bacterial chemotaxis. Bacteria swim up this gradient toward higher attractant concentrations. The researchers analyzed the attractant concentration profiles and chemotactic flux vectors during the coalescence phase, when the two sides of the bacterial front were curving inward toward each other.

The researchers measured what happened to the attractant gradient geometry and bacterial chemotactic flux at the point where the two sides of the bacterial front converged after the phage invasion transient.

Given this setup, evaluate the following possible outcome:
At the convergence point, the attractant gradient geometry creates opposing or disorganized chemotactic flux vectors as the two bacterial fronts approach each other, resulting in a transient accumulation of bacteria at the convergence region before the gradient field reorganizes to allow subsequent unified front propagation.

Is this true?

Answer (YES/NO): NO